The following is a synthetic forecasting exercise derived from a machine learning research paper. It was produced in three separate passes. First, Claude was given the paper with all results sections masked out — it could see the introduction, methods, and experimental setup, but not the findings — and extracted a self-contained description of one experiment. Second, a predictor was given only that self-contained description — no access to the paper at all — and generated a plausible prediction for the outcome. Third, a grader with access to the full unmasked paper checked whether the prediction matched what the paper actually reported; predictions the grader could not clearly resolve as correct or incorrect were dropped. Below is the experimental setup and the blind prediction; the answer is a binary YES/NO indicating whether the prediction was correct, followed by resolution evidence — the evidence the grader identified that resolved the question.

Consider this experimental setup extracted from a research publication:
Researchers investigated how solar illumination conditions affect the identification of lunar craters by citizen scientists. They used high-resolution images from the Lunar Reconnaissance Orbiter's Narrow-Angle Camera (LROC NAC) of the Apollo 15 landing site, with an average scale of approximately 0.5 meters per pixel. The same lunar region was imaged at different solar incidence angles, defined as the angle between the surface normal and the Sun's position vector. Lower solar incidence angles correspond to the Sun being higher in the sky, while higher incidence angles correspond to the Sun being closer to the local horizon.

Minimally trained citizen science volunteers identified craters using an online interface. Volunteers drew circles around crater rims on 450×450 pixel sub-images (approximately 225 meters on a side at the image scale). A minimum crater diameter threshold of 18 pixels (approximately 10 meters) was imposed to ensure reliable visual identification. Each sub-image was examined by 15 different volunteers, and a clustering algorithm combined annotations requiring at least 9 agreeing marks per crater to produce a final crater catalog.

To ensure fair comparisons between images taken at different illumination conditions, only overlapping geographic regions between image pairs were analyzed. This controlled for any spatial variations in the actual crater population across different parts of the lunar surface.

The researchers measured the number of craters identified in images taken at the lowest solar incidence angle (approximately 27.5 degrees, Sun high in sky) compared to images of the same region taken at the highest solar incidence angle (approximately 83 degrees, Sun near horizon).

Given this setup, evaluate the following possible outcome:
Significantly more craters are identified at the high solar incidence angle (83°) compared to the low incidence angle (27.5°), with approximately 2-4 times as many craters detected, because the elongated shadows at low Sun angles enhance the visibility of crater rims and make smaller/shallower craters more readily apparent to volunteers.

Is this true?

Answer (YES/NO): YES